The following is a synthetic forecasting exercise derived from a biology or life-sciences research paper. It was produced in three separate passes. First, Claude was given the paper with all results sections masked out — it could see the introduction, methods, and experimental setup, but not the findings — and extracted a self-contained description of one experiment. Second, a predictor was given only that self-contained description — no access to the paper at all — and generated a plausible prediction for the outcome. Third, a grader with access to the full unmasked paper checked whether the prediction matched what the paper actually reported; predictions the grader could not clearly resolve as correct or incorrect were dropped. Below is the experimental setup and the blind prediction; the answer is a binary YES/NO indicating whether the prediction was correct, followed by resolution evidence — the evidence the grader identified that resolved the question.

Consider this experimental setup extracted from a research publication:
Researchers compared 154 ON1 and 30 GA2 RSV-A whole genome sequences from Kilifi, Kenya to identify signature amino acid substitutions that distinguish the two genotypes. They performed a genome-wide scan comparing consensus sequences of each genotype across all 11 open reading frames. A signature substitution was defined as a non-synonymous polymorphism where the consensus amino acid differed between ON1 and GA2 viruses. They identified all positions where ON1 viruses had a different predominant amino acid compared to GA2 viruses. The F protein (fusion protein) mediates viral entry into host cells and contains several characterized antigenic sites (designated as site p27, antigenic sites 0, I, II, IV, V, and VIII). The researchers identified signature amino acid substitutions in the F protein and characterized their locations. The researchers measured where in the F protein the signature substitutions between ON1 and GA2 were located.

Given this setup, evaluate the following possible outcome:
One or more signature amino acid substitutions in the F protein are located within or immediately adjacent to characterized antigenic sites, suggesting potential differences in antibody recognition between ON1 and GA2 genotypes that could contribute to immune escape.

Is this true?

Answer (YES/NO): YES